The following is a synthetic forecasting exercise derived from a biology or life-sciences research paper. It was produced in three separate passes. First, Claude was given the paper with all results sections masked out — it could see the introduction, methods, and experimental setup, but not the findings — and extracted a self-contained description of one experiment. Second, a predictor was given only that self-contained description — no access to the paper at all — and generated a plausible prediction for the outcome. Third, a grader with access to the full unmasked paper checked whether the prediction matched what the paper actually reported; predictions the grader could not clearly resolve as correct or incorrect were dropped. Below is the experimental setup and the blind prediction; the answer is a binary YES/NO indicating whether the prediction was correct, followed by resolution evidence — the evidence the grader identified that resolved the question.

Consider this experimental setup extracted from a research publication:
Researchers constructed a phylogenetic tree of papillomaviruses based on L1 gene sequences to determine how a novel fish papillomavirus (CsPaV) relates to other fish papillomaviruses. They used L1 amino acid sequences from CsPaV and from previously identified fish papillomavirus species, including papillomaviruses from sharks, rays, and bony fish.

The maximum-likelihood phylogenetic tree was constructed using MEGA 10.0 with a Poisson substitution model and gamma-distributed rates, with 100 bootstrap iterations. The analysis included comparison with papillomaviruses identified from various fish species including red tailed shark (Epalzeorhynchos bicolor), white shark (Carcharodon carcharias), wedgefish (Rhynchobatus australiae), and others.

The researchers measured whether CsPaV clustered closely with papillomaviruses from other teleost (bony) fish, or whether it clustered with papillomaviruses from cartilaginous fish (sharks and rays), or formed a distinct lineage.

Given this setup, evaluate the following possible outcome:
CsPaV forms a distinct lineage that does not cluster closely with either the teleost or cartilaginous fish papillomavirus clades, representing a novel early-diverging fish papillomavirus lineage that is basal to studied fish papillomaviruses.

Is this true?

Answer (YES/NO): NO